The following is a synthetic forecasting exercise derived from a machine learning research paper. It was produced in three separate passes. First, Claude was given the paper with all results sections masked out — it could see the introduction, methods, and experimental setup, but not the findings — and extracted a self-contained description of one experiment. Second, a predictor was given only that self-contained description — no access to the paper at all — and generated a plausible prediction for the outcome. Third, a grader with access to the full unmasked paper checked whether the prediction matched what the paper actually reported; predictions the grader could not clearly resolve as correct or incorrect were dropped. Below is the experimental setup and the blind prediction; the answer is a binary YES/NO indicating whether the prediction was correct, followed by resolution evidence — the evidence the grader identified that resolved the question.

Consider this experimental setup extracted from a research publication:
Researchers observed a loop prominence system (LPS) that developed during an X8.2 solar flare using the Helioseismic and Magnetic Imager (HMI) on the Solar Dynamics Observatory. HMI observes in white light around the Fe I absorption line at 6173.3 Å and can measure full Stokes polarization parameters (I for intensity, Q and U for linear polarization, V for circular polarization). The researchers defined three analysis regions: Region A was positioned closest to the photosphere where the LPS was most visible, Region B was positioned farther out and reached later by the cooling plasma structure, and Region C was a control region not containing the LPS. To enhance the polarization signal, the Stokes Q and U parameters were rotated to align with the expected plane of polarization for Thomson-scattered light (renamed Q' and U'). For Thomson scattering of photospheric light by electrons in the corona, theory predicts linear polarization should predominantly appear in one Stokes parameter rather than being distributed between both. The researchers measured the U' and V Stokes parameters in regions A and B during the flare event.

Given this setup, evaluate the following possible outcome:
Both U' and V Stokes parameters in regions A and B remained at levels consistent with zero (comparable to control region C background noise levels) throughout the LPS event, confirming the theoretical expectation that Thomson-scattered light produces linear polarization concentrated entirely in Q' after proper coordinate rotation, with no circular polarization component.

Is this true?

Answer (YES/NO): YES